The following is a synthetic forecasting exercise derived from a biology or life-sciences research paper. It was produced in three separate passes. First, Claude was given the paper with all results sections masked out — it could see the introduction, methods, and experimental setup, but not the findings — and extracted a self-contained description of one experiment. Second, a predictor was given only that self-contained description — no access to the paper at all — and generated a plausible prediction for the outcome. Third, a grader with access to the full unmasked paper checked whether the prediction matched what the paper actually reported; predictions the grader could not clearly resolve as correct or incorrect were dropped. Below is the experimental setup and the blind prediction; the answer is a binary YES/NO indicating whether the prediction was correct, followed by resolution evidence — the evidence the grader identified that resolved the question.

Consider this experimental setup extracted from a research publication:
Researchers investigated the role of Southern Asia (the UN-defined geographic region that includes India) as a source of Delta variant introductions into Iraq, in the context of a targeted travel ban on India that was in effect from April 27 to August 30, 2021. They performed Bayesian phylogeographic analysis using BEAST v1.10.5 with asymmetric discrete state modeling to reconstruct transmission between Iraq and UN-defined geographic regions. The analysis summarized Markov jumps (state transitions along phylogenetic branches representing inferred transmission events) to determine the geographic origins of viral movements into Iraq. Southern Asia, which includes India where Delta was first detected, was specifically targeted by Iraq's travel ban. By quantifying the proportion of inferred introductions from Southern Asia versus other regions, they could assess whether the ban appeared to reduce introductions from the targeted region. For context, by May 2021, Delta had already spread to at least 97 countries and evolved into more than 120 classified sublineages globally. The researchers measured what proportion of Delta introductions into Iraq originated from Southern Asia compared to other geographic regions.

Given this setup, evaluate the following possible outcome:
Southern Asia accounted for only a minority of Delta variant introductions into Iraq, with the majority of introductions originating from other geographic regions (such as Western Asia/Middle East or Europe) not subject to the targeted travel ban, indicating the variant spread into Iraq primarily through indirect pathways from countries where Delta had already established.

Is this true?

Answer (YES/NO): NO